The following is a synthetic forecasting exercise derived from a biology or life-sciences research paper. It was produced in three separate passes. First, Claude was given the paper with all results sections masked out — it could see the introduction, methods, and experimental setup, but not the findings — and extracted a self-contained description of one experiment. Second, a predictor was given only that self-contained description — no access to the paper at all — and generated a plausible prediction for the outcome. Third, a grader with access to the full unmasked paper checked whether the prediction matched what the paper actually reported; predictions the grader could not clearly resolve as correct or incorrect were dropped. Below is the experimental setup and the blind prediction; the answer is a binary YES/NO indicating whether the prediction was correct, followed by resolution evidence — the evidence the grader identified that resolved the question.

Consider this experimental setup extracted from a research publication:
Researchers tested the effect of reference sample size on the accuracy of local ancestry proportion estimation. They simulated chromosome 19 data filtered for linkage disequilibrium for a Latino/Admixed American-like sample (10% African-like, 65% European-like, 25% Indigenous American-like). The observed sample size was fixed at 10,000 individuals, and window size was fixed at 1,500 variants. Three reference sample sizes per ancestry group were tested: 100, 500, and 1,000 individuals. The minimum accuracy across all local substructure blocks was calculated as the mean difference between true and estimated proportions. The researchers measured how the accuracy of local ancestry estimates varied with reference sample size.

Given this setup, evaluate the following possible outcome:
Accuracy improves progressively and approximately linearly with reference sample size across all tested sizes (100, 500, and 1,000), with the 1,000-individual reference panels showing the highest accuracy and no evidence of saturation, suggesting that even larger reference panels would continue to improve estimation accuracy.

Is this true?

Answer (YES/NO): NO